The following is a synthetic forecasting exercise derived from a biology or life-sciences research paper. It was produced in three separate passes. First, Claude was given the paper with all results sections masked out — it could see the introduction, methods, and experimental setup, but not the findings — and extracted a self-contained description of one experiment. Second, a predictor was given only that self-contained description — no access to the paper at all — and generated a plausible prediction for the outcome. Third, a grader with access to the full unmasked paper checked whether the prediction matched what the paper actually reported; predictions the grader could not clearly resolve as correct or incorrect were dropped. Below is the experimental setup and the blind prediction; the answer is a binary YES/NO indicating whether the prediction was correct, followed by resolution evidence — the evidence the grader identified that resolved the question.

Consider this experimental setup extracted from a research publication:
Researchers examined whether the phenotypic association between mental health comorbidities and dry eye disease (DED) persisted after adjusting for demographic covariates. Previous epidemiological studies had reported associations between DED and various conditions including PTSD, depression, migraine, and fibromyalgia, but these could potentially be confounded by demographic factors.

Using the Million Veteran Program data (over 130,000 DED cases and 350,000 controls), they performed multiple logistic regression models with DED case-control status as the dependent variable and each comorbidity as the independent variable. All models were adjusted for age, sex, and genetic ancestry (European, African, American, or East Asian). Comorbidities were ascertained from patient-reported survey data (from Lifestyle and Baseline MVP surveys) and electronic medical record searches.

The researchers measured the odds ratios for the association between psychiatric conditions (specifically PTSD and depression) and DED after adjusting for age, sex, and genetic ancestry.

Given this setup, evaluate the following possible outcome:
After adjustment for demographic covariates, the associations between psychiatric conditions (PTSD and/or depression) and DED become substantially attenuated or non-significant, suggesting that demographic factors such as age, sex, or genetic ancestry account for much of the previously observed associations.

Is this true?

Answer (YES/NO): NO